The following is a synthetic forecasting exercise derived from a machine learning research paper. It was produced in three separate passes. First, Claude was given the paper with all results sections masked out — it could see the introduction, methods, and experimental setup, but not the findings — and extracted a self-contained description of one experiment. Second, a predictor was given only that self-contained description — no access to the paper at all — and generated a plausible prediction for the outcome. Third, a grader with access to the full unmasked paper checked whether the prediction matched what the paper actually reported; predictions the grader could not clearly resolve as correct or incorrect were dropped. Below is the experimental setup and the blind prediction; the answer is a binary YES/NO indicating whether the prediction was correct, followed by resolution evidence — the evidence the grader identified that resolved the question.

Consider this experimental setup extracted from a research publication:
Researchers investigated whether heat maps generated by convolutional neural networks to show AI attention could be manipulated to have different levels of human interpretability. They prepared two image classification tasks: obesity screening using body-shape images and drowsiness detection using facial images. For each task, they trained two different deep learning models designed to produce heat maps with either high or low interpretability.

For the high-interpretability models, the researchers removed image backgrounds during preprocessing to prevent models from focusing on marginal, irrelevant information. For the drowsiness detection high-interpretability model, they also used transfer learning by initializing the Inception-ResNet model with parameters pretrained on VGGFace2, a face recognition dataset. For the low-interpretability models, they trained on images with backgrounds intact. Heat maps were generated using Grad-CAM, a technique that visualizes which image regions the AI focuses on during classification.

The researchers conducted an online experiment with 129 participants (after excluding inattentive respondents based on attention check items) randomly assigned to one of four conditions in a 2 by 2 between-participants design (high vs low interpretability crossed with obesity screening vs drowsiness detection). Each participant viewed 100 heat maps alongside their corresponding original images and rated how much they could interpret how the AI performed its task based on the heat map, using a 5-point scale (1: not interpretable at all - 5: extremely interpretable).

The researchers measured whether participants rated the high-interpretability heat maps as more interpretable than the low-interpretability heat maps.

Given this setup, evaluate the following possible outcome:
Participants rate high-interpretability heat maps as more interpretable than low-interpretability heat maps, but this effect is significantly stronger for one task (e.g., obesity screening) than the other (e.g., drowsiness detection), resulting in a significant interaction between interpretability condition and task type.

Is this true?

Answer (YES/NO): YES